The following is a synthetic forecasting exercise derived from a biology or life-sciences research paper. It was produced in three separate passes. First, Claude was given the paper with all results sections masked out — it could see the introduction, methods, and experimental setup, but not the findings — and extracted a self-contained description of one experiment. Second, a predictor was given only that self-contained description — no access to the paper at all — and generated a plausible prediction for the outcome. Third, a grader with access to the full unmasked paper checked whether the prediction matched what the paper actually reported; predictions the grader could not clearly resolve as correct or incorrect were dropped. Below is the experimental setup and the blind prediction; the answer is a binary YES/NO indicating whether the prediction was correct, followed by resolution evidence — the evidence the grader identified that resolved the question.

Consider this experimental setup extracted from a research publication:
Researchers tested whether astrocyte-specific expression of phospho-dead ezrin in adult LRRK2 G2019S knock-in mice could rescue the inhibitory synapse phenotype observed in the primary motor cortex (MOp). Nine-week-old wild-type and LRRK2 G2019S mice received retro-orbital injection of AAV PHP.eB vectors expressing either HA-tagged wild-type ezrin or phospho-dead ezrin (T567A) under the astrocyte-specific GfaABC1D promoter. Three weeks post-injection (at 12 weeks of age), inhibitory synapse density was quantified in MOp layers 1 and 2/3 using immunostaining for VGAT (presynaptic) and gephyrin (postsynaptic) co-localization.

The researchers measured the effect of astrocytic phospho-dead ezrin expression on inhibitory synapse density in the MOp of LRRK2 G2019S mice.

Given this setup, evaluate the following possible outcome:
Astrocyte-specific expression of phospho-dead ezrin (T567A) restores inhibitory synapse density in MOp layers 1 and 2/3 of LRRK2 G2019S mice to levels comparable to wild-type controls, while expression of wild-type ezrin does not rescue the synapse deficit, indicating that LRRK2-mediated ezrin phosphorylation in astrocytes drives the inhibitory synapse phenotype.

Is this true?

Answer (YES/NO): NO